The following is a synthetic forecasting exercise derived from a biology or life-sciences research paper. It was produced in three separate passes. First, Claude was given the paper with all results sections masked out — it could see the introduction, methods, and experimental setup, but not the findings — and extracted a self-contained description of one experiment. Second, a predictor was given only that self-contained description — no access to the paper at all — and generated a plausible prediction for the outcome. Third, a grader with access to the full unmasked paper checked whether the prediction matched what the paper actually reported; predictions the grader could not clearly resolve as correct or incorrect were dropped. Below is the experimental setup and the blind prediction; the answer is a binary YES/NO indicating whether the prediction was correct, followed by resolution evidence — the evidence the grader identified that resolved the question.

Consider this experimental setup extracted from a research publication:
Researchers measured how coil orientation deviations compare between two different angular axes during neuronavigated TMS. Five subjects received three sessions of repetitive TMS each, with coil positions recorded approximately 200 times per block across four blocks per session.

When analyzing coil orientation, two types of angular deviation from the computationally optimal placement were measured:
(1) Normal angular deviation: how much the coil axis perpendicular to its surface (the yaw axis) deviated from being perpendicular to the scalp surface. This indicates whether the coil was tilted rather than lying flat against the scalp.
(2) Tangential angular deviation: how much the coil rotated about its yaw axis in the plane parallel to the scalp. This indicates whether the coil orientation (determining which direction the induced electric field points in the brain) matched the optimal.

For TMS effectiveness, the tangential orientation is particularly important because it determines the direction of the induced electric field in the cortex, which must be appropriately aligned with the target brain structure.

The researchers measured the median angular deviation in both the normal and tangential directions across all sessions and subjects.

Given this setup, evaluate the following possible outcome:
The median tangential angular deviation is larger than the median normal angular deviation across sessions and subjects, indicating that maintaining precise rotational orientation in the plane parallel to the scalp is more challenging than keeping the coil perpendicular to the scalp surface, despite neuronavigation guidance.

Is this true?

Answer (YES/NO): NO